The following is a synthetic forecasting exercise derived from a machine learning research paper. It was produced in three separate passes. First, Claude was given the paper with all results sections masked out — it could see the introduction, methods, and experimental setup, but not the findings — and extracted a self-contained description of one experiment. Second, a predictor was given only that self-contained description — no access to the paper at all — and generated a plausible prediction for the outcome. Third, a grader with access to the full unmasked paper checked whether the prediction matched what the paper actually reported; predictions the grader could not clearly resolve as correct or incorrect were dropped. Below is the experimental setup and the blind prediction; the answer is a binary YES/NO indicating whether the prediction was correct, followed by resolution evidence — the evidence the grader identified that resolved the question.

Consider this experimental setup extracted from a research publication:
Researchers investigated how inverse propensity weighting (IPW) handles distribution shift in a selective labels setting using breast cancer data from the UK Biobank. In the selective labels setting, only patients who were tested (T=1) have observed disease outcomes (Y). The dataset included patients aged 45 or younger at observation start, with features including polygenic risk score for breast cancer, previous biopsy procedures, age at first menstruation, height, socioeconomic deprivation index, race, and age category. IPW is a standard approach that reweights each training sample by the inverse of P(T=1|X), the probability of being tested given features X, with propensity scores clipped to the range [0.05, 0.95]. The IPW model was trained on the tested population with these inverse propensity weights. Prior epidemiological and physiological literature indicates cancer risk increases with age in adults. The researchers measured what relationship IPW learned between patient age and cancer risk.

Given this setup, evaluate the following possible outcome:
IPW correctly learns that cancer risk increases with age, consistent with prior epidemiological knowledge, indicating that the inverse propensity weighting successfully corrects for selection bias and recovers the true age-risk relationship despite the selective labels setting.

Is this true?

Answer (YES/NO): NO